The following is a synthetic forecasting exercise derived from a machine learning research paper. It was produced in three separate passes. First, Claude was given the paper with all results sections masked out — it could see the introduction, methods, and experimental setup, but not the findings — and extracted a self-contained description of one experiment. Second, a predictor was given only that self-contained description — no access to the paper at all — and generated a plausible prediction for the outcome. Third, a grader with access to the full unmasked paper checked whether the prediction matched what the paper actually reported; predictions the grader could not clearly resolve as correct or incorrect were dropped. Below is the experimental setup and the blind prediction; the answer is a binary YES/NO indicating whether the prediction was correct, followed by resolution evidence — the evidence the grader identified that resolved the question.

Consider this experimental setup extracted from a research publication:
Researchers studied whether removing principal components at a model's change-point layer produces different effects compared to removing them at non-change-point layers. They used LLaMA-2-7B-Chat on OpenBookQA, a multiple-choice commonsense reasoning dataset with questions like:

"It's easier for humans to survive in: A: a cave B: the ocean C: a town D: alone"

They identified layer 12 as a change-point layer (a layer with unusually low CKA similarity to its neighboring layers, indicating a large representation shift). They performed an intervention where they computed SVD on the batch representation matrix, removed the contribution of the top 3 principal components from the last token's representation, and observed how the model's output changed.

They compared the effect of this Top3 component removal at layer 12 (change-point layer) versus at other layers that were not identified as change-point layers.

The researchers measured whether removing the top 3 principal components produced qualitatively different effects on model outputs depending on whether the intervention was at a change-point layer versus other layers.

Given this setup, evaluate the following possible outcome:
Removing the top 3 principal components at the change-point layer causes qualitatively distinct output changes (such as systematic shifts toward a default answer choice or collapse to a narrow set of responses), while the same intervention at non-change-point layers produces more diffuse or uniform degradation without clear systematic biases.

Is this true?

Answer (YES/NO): NO